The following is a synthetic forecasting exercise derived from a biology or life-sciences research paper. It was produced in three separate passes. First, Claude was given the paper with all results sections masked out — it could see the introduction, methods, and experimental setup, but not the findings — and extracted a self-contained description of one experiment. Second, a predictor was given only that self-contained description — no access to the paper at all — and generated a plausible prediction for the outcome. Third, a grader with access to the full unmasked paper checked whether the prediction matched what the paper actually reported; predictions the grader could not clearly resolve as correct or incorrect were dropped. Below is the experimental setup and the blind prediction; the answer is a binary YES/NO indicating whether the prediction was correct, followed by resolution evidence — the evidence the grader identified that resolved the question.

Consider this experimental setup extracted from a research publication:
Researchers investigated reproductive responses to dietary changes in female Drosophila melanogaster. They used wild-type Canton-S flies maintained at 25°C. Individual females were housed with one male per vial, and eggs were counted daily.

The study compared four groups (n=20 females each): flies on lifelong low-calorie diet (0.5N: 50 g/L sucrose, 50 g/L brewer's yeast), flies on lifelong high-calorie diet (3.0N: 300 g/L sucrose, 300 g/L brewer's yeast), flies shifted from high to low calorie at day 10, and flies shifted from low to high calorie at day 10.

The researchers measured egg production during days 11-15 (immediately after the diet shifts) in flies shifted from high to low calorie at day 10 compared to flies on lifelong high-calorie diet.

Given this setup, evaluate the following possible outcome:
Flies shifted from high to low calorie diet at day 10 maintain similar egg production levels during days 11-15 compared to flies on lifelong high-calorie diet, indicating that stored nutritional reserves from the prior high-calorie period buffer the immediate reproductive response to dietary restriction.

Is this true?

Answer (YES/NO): NO